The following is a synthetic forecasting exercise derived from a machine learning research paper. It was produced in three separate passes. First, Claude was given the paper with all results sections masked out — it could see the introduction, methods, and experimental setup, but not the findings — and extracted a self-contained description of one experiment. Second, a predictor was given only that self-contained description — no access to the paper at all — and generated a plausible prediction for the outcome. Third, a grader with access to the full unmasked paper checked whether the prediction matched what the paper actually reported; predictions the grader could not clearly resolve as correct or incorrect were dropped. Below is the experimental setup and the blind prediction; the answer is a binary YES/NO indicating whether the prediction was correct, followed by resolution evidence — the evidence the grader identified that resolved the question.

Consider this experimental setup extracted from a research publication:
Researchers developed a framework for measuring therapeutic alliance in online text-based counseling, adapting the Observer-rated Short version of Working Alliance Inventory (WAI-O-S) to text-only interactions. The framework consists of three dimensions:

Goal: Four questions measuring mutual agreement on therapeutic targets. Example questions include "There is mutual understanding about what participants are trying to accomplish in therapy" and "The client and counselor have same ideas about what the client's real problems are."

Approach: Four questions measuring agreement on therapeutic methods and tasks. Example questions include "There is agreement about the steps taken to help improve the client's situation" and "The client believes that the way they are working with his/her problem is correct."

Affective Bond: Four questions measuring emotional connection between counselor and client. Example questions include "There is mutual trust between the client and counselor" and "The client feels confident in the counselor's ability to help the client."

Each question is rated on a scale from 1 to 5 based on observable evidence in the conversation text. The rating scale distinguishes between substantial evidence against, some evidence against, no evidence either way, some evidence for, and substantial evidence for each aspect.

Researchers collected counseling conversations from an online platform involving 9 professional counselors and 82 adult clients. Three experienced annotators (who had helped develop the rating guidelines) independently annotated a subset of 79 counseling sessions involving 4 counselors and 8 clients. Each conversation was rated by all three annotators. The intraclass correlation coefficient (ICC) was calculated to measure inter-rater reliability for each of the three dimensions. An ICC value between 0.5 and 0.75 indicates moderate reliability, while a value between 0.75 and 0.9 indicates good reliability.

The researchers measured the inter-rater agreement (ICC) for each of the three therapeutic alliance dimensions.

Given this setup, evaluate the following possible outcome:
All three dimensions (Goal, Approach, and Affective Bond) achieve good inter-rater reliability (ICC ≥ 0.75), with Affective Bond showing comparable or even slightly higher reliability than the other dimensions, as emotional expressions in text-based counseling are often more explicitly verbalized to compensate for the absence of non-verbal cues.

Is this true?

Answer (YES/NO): NO